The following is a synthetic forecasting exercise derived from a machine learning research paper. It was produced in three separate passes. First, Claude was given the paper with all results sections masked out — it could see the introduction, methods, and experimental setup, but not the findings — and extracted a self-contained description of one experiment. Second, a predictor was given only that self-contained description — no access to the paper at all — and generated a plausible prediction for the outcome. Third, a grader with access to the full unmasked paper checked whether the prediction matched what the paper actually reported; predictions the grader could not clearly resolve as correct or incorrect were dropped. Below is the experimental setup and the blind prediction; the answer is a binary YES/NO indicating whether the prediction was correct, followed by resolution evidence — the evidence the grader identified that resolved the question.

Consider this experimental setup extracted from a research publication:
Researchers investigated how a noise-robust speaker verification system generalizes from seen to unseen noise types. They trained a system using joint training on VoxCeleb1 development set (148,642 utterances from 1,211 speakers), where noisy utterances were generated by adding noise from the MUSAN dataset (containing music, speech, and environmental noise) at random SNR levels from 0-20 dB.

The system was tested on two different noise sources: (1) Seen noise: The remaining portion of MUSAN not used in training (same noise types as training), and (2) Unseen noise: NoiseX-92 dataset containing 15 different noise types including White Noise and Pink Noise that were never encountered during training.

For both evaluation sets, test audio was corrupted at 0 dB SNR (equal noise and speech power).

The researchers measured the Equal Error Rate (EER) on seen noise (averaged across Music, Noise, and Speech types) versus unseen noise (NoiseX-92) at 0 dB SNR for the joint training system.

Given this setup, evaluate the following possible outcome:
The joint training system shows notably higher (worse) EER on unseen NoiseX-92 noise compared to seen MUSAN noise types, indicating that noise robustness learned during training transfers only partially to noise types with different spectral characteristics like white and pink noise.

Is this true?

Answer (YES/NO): YES